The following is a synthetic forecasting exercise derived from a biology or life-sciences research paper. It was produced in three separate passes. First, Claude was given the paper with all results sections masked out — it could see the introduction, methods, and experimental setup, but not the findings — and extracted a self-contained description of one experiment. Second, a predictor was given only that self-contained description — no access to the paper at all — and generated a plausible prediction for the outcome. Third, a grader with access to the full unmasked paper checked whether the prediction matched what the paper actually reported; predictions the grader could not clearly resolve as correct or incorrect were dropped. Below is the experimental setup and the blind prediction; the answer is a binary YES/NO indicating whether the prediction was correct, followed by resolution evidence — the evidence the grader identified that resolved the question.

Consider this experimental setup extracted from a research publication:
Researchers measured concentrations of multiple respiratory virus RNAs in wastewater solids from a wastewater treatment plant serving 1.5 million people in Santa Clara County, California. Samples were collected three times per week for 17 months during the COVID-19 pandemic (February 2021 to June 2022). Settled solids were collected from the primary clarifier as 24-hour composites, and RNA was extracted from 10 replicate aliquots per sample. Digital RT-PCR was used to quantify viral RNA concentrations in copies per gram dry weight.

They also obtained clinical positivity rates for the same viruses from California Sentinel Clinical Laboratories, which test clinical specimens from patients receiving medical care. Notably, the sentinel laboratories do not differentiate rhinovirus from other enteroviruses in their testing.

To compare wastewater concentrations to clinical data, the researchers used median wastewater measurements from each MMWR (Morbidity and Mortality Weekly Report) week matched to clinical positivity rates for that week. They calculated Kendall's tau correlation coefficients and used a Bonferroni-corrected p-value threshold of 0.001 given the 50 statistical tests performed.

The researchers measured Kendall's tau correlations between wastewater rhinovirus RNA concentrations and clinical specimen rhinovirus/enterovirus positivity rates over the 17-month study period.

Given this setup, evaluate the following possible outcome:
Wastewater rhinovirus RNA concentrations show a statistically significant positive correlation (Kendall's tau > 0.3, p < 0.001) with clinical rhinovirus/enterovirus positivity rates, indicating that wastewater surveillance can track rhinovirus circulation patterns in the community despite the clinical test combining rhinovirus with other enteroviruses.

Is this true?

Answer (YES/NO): YES